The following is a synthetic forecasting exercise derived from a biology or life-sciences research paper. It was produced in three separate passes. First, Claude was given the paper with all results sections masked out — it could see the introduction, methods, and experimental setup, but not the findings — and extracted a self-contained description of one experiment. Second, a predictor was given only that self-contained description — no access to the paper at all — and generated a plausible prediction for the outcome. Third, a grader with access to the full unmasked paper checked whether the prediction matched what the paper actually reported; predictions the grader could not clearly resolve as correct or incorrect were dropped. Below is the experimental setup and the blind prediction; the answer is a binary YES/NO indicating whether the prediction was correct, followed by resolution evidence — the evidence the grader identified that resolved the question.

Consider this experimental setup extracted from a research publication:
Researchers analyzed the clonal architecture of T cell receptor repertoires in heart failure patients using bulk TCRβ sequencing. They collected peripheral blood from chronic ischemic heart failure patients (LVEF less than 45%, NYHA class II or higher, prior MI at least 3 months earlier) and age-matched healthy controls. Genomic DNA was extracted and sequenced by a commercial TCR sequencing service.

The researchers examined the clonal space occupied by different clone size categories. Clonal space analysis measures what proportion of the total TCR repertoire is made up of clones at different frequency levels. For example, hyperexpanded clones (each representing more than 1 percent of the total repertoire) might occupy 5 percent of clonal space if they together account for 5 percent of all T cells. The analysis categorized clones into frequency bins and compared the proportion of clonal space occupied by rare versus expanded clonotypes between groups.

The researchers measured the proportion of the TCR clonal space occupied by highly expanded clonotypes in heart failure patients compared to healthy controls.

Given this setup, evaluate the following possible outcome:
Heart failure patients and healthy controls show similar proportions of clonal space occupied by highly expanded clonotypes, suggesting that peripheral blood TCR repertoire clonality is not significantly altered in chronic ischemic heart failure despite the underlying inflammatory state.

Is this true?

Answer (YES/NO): NO